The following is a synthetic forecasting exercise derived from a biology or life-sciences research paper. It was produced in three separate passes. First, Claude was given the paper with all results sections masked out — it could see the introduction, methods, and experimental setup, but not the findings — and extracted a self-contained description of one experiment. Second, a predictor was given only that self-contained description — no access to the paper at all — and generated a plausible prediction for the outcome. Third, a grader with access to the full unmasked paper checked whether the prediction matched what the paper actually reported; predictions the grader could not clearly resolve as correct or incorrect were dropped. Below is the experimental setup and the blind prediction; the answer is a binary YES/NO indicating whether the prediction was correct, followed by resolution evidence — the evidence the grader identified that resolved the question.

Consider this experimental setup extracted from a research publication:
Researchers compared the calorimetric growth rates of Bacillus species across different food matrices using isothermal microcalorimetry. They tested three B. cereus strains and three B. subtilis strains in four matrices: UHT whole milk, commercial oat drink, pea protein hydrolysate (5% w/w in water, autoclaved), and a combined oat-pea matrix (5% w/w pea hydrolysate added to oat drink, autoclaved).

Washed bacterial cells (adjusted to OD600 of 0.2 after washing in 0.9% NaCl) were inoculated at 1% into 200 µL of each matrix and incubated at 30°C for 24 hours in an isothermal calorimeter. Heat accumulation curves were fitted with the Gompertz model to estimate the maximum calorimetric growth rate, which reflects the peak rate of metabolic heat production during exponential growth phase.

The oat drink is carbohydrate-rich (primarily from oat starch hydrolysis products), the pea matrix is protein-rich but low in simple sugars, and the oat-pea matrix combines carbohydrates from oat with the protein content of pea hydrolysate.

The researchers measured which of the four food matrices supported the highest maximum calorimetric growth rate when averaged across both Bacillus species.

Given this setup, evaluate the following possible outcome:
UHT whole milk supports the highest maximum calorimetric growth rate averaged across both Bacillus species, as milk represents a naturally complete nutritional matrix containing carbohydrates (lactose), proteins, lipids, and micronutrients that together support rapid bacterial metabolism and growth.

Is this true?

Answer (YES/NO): NO